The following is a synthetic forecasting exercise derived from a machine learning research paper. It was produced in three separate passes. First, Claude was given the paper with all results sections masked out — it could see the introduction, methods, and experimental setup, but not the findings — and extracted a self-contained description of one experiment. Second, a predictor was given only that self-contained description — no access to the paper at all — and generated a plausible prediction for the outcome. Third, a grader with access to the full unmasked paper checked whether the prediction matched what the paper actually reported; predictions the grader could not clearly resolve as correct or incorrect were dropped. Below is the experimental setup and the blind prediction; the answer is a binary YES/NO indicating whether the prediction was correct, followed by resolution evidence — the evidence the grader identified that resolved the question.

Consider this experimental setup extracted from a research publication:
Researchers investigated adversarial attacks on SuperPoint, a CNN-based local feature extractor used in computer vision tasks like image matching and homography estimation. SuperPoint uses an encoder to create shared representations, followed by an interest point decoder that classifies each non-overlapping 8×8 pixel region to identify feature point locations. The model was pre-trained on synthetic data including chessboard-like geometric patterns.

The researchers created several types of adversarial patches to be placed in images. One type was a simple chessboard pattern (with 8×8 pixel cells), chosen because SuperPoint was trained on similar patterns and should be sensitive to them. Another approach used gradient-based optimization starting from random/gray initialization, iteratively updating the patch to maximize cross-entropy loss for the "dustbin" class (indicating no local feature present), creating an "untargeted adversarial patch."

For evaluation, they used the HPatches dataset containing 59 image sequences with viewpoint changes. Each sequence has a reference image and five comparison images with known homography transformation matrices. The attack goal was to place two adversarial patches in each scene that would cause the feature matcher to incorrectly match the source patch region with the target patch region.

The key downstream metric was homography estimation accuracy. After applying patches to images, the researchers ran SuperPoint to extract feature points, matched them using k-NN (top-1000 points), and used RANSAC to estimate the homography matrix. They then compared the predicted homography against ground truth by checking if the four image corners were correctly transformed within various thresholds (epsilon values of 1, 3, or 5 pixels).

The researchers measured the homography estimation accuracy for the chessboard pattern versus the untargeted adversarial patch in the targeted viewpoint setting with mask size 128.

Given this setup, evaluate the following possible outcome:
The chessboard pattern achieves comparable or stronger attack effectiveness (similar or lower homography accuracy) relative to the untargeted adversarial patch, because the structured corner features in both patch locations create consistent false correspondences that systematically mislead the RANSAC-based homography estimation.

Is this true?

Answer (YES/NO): YES